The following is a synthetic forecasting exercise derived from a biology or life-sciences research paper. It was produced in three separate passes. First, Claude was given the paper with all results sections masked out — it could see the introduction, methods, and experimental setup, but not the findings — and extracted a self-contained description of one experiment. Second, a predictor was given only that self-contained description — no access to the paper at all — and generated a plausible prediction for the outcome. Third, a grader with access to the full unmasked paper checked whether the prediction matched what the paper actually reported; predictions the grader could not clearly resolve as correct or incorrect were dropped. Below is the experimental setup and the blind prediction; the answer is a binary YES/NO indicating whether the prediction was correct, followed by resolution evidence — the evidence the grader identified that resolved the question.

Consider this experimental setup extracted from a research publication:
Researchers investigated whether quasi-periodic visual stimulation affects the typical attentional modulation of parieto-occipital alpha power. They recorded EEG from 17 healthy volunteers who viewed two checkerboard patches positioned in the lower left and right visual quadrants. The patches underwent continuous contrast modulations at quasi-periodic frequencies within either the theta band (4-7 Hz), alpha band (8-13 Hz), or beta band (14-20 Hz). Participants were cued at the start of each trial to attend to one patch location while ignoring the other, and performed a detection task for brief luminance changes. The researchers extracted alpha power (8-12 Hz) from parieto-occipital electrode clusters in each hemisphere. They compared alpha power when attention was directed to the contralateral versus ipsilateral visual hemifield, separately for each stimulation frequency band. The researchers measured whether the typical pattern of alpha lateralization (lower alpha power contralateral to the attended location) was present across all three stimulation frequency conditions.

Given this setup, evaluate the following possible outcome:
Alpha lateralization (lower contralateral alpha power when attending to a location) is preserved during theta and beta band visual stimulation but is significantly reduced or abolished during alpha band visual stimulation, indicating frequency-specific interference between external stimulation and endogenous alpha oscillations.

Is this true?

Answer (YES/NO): NO